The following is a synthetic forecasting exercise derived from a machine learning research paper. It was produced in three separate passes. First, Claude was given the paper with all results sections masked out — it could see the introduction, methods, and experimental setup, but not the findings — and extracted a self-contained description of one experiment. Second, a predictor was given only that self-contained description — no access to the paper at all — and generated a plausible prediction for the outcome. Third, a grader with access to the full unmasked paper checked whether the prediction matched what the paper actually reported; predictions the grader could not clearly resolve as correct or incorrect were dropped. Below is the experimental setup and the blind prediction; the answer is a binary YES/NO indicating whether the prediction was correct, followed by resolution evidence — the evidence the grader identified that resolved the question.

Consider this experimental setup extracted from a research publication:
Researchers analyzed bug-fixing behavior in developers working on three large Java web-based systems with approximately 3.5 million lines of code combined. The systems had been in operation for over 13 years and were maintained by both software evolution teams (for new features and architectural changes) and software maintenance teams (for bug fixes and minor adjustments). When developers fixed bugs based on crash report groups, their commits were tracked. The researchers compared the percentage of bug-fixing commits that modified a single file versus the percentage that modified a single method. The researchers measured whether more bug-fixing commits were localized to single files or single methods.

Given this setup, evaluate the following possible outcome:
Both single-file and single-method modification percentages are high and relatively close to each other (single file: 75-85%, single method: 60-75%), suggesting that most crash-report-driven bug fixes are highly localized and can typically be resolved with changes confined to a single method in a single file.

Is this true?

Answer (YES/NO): YES